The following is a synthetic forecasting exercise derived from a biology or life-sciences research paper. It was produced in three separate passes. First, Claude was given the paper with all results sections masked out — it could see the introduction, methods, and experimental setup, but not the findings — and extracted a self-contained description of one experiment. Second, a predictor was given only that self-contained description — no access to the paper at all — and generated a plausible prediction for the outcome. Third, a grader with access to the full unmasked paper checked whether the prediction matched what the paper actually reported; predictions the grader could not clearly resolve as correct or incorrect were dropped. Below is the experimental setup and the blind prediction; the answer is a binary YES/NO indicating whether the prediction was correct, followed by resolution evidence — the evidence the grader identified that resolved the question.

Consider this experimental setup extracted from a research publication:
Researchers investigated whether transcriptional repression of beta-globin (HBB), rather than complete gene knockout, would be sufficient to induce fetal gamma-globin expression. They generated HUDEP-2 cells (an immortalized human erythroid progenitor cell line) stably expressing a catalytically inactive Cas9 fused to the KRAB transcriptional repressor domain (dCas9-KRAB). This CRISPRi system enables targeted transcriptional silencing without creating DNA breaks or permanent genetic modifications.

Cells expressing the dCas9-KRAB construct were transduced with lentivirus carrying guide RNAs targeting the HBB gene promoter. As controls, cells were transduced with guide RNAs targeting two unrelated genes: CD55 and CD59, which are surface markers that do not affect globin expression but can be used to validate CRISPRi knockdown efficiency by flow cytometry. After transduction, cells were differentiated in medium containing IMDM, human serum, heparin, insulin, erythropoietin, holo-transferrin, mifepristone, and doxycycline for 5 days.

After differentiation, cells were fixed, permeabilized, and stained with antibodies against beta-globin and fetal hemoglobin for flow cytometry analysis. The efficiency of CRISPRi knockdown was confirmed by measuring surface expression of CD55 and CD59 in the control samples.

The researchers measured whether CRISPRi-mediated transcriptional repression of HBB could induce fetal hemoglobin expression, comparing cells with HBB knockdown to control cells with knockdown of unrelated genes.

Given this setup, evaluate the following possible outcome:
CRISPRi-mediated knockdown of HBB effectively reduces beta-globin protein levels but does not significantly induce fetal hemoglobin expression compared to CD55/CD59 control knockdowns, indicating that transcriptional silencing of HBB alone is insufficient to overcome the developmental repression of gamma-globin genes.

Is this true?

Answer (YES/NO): NO